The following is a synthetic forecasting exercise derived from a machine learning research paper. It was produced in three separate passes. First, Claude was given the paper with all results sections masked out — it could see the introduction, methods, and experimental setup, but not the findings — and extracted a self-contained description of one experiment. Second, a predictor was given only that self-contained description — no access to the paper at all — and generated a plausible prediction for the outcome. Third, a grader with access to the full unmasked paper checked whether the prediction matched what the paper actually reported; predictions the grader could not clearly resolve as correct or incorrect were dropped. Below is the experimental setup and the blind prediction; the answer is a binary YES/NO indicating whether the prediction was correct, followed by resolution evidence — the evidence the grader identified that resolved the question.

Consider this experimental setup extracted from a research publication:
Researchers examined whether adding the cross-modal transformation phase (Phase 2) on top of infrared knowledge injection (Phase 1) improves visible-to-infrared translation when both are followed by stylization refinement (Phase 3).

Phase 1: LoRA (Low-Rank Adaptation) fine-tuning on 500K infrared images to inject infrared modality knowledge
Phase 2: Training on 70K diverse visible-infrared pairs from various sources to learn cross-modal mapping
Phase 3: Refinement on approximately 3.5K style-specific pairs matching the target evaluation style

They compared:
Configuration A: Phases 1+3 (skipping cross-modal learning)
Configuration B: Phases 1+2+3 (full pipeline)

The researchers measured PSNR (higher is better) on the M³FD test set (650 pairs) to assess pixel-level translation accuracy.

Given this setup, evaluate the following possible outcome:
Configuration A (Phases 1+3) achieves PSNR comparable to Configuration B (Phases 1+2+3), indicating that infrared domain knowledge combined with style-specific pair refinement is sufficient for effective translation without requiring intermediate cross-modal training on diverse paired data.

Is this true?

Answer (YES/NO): NO